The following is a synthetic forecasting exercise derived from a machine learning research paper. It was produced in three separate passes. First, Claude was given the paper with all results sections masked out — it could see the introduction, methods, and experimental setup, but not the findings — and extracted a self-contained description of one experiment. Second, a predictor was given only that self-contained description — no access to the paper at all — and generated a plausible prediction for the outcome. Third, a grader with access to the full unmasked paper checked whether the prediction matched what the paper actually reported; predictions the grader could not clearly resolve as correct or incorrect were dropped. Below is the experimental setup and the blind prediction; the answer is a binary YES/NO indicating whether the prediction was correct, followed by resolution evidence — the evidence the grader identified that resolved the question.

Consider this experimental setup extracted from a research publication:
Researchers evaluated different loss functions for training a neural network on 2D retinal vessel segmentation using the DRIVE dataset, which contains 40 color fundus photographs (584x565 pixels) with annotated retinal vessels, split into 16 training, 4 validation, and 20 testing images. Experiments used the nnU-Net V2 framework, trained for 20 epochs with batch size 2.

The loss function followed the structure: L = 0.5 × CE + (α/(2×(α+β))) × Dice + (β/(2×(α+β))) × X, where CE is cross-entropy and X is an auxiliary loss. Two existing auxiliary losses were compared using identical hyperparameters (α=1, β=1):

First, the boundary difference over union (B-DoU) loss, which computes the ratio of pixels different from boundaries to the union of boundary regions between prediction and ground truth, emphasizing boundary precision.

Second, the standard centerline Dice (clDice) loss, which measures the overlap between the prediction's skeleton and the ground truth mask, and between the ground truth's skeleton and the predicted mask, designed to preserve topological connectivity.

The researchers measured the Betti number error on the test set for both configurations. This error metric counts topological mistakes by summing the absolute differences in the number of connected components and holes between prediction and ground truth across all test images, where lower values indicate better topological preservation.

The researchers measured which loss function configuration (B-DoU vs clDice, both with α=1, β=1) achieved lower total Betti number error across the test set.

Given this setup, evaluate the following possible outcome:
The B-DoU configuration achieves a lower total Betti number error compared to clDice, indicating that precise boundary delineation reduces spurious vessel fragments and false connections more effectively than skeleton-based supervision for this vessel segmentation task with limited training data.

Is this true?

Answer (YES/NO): YES